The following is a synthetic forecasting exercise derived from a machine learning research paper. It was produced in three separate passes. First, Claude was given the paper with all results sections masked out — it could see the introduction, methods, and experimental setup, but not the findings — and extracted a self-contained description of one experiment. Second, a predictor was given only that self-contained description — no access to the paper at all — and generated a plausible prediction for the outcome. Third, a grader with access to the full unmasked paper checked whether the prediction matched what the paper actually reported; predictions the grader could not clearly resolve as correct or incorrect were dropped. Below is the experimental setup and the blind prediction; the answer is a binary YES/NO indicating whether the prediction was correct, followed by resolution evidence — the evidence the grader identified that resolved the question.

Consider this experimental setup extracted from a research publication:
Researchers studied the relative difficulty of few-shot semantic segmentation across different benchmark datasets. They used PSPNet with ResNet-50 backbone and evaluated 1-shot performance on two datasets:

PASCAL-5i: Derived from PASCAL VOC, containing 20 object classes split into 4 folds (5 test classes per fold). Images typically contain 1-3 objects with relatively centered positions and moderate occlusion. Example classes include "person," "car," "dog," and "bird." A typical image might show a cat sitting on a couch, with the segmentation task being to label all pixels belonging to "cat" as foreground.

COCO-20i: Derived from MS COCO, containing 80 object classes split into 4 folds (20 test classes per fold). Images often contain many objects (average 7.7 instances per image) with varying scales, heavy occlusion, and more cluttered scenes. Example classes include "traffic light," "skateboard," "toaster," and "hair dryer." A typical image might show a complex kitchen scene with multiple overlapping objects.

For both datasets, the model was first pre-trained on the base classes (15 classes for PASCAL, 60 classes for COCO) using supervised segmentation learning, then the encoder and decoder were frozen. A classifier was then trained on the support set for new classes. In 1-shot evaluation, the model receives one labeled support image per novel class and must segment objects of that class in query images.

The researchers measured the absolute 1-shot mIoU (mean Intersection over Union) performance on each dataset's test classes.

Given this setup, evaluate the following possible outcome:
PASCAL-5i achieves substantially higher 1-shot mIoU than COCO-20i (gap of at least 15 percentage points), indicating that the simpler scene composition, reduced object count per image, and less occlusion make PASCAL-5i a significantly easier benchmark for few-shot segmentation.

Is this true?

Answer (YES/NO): YES